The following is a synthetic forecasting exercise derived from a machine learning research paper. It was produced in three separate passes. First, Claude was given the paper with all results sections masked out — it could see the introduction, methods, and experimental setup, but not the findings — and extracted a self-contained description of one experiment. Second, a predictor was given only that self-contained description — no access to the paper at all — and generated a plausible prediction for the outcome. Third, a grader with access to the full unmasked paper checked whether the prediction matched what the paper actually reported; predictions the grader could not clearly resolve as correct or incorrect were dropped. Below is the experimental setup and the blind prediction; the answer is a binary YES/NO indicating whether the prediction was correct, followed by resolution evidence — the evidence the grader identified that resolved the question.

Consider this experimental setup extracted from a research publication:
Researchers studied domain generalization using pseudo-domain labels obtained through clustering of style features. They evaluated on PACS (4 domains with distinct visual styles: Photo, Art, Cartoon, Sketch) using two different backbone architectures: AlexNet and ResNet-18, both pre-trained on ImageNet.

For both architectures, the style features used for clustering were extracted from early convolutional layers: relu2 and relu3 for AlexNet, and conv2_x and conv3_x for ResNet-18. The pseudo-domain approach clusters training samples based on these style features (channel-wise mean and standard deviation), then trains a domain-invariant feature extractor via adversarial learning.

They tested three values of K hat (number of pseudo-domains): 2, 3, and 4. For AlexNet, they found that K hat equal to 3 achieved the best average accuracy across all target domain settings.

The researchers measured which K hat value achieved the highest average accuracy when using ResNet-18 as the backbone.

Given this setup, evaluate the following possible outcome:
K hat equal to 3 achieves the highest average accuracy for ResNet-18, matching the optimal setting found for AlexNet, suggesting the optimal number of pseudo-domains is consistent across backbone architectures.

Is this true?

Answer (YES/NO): NO